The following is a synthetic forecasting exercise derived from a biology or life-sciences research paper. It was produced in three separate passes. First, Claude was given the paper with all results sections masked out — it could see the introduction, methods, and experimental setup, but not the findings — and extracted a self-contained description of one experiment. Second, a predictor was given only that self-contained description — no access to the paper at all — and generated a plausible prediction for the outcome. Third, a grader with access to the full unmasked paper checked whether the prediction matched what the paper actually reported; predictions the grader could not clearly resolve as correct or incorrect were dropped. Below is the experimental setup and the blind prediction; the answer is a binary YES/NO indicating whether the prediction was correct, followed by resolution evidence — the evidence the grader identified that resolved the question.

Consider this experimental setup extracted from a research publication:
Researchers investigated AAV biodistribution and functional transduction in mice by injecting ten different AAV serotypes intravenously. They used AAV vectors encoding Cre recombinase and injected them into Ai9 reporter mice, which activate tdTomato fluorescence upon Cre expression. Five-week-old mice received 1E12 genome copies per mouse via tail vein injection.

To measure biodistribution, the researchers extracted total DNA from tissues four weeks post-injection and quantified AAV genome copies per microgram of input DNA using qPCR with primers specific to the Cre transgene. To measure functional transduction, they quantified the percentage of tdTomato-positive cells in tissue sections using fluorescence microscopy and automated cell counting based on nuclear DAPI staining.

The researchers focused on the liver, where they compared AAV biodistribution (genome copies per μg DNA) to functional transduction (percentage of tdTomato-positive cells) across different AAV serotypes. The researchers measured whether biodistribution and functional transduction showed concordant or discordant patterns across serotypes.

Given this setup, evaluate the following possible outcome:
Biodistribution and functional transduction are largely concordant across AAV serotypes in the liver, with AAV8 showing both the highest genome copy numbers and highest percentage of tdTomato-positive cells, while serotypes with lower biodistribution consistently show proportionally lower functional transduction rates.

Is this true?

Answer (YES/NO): NO